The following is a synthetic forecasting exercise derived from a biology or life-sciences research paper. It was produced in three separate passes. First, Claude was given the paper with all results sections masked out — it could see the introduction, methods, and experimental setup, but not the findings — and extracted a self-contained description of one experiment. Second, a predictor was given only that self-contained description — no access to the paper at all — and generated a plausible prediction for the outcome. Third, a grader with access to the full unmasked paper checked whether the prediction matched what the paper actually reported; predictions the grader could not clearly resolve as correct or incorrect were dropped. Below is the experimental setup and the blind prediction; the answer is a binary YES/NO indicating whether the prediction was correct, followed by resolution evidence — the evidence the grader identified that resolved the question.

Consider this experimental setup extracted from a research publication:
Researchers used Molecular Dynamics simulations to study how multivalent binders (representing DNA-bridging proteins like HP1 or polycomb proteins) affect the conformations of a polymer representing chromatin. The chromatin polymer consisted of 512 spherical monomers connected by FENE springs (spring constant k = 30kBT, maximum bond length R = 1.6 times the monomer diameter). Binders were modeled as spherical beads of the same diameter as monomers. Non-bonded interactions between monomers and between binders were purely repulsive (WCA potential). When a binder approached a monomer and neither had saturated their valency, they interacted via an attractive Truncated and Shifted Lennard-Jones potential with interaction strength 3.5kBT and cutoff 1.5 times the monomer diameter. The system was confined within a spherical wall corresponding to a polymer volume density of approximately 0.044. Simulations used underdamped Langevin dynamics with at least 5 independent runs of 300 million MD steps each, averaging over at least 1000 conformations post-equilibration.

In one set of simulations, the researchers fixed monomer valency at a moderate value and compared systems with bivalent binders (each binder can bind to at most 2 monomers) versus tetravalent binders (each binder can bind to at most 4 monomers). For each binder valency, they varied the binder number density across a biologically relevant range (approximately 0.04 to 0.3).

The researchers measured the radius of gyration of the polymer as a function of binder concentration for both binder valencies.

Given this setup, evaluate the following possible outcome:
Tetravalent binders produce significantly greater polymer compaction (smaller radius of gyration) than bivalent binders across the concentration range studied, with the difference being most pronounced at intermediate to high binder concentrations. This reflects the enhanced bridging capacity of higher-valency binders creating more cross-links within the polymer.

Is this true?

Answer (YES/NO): YES